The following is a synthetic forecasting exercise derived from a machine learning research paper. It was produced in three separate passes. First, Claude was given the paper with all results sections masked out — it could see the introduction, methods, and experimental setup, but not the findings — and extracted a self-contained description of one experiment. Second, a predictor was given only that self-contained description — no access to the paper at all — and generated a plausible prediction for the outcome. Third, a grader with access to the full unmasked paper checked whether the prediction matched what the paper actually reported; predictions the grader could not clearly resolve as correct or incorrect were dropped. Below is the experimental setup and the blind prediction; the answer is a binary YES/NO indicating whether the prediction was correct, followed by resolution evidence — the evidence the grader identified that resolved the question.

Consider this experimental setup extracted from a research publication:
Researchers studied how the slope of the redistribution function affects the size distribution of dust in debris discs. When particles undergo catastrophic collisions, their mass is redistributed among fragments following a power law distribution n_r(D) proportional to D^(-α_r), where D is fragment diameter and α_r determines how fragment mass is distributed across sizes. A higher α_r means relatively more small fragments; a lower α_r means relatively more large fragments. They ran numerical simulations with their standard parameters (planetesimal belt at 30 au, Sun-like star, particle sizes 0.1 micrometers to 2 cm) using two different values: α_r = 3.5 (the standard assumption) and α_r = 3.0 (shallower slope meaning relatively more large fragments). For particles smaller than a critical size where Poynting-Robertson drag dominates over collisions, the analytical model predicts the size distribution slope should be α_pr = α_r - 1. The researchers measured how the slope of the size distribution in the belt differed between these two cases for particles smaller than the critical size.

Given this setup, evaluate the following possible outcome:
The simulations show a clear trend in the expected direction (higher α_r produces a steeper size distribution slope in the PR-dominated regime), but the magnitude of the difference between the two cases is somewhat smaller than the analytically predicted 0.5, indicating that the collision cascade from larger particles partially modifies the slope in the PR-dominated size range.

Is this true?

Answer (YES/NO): NO